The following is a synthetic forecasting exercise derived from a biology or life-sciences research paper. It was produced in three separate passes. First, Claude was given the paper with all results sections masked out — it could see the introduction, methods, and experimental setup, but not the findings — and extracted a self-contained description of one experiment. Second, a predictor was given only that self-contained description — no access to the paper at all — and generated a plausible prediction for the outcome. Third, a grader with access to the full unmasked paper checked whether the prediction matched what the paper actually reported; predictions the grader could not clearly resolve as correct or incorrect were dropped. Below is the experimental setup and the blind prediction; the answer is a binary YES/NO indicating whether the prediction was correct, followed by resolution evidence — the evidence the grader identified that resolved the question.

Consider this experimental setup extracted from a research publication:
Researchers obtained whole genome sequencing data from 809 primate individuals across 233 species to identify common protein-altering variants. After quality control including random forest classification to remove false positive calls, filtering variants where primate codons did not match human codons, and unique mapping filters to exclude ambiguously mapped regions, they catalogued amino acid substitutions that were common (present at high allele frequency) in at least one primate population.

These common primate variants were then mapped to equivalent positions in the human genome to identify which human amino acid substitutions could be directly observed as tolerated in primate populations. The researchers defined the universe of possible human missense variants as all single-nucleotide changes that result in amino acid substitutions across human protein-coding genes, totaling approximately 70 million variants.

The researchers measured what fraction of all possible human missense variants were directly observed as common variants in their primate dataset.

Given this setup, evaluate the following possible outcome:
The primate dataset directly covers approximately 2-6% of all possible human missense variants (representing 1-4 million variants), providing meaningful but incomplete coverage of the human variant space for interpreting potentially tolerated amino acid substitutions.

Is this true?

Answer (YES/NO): NO